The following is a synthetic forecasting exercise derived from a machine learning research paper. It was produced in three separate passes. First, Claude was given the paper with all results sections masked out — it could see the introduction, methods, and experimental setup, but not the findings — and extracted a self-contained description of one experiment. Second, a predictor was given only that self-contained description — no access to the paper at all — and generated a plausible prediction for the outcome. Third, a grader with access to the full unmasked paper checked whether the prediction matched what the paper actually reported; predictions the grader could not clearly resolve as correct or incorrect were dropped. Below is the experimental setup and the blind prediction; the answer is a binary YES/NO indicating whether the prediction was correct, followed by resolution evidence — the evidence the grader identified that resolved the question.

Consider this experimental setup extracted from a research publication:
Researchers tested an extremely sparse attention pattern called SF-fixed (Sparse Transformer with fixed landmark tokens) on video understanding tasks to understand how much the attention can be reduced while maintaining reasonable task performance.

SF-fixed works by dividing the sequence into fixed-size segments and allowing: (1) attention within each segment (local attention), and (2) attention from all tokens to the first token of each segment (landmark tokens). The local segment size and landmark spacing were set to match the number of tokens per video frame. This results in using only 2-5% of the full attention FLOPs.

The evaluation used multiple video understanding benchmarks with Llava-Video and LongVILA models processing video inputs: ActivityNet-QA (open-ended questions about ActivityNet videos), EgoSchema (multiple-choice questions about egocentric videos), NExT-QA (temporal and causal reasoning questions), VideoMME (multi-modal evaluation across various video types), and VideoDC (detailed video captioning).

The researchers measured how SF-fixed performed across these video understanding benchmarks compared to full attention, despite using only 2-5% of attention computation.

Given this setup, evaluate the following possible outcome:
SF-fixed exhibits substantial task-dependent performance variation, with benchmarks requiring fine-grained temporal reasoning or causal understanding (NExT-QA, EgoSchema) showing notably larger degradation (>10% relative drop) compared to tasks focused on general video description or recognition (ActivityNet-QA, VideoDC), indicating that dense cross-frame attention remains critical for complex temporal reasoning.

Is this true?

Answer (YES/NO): NO